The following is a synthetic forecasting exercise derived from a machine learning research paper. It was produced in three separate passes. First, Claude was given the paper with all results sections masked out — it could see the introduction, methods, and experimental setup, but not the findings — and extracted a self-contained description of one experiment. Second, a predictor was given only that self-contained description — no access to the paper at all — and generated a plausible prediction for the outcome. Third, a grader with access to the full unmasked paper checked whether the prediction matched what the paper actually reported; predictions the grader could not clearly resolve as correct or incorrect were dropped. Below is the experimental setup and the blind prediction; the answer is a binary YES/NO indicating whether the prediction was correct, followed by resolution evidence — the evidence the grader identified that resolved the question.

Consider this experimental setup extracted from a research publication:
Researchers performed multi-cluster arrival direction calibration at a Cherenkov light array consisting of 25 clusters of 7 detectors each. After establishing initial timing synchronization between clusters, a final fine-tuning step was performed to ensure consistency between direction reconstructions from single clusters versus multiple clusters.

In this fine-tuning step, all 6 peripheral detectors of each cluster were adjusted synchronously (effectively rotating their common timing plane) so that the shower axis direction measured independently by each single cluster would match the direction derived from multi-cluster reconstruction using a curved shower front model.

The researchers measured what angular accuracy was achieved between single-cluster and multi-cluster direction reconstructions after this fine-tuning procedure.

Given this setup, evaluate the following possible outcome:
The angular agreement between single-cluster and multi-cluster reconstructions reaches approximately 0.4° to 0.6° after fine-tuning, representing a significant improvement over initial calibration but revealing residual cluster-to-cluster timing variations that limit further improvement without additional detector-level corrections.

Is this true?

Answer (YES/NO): NO